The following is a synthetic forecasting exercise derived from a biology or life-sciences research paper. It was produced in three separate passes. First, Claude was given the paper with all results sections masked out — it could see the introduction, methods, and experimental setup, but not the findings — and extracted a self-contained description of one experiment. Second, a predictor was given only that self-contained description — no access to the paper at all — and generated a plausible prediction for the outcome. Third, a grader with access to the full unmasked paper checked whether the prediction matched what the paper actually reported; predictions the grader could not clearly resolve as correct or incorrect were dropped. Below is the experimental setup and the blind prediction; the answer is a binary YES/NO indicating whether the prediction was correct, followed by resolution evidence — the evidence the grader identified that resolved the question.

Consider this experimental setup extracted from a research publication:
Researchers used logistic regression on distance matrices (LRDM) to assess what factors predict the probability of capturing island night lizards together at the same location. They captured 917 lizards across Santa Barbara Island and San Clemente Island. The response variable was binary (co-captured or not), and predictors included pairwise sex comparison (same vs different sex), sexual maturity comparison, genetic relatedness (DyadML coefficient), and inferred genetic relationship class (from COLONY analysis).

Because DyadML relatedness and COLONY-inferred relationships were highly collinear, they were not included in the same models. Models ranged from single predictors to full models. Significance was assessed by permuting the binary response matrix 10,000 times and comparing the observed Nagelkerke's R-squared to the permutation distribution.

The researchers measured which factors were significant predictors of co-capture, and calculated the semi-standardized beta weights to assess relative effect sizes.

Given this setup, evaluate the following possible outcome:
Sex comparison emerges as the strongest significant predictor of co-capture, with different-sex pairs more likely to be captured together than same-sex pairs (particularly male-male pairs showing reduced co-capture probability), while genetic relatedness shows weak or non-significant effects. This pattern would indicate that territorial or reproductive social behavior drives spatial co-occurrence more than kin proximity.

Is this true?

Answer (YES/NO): NO